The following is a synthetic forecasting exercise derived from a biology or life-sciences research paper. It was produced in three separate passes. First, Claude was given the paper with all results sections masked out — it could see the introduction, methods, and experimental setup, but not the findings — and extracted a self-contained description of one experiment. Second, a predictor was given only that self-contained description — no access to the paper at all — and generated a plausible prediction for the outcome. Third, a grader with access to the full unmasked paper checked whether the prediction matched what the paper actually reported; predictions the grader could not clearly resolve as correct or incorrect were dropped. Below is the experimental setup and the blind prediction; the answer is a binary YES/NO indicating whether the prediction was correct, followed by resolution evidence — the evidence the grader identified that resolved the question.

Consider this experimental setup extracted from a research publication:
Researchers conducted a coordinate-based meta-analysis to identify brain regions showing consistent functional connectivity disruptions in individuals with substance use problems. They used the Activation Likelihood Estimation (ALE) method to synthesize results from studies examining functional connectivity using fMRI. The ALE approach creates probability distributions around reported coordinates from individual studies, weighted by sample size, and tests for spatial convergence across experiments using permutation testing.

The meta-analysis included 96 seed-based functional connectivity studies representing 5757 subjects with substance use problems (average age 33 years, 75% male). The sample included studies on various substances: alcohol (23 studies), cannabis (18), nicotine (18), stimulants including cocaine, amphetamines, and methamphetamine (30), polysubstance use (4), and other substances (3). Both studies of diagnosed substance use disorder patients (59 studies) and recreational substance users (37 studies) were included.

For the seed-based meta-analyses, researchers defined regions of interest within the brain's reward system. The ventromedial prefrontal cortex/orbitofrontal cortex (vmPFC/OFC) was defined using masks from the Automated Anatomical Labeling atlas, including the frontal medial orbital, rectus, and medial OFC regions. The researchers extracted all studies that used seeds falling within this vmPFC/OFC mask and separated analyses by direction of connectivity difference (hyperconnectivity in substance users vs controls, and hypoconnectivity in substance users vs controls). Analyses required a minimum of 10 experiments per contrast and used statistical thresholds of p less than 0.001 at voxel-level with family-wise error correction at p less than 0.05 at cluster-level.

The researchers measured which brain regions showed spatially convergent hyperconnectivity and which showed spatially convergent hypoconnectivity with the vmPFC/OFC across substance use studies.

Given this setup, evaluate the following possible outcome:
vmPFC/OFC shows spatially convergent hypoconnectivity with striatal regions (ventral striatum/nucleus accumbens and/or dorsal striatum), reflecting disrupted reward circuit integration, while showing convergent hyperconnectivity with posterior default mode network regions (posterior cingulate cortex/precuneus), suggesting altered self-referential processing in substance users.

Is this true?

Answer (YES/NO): NO